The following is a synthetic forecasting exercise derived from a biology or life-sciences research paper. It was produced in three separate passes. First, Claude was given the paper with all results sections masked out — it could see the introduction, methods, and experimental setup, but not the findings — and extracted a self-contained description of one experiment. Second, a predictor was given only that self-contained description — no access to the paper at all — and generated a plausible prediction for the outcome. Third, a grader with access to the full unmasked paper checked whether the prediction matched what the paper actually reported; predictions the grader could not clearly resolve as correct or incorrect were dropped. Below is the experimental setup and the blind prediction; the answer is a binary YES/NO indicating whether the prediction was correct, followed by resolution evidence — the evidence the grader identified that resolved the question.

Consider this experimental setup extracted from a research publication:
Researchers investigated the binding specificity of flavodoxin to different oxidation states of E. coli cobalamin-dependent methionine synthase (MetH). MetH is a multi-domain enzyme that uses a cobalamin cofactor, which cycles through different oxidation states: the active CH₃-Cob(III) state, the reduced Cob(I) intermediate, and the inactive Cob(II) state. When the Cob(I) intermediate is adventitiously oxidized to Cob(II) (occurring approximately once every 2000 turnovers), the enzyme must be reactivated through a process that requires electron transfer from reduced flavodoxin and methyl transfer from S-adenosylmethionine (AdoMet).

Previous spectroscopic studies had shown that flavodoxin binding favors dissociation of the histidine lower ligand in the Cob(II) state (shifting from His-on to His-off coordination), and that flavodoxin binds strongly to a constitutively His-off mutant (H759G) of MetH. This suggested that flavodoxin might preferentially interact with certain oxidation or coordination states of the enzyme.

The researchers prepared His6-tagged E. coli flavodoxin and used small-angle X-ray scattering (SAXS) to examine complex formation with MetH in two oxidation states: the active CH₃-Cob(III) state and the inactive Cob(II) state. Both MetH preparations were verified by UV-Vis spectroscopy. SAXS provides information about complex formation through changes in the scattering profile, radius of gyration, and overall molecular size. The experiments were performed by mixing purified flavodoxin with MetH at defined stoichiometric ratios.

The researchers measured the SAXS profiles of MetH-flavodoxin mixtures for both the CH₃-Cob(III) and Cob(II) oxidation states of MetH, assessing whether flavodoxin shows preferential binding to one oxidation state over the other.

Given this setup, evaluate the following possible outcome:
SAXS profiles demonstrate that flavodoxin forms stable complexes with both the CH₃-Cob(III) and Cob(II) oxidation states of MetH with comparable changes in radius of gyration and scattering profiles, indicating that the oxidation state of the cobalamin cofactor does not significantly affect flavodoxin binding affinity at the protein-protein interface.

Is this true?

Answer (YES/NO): NO